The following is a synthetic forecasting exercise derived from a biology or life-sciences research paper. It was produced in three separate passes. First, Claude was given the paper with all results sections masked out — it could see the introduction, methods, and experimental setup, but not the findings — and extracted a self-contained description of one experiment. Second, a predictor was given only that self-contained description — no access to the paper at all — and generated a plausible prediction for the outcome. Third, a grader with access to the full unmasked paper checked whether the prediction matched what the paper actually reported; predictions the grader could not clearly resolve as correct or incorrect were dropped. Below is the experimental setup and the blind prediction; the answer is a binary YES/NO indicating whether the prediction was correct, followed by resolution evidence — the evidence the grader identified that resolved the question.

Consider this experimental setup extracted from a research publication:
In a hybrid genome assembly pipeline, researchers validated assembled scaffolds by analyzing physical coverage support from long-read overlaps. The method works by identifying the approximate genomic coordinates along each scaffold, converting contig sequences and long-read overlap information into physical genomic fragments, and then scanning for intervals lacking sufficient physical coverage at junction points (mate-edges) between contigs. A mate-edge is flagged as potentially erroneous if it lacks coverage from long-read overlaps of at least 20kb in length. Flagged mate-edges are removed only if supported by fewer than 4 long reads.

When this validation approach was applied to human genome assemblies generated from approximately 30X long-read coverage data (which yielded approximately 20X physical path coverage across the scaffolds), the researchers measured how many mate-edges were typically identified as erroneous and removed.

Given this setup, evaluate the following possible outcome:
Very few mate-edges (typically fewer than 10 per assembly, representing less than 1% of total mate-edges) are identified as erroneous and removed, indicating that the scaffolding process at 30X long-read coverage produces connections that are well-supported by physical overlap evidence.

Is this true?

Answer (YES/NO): NO